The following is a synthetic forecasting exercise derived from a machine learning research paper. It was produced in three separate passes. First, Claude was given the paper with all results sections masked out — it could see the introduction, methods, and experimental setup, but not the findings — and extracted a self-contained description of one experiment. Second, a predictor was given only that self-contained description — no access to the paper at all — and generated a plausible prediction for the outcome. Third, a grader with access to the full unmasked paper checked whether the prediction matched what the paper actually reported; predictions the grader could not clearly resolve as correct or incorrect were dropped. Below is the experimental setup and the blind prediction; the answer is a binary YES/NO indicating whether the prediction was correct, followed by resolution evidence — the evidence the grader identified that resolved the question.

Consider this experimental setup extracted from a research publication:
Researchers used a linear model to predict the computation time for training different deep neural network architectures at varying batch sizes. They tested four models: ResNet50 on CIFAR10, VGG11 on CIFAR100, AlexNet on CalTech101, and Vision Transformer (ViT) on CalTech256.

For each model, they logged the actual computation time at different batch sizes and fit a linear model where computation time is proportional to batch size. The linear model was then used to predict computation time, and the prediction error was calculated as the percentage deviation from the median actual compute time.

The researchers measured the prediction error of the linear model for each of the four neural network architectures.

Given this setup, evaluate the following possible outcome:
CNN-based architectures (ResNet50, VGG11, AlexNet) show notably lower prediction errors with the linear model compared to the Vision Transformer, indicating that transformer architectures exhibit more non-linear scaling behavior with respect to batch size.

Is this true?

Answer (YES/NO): NO